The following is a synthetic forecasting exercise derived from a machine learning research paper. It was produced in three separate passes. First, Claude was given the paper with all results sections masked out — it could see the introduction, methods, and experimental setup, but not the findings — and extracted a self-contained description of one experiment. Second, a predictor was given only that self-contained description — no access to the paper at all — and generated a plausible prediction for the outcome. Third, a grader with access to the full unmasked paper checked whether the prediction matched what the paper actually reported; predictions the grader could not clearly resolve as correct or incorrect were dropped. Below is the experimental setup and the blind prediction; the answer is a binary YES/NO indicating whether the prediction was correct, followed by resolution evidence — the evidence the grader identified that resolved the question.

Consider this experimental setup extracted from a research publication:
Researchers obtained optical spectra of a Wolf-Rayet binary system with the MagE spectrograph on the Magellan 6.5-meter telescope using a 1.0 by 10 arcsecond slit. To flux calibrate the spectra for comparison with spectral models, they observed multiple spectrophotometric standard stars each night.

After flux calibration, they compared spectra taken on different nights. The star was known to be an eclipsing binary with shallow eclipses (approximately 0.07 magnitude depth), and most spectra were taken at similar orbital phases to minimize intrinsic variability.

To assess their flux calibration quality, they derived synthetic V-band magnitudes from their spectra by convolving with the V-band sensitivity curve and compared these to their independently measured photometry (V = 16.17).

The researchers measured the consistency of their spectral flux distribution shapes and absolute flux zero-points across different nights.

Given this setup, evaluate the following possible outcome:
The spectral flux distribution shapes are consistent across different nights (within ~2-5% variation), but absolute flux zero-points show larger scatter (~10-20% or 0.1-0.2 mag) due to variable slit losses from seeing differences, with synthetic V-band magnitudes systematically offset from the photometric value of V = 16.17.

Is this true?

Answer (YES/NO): YES